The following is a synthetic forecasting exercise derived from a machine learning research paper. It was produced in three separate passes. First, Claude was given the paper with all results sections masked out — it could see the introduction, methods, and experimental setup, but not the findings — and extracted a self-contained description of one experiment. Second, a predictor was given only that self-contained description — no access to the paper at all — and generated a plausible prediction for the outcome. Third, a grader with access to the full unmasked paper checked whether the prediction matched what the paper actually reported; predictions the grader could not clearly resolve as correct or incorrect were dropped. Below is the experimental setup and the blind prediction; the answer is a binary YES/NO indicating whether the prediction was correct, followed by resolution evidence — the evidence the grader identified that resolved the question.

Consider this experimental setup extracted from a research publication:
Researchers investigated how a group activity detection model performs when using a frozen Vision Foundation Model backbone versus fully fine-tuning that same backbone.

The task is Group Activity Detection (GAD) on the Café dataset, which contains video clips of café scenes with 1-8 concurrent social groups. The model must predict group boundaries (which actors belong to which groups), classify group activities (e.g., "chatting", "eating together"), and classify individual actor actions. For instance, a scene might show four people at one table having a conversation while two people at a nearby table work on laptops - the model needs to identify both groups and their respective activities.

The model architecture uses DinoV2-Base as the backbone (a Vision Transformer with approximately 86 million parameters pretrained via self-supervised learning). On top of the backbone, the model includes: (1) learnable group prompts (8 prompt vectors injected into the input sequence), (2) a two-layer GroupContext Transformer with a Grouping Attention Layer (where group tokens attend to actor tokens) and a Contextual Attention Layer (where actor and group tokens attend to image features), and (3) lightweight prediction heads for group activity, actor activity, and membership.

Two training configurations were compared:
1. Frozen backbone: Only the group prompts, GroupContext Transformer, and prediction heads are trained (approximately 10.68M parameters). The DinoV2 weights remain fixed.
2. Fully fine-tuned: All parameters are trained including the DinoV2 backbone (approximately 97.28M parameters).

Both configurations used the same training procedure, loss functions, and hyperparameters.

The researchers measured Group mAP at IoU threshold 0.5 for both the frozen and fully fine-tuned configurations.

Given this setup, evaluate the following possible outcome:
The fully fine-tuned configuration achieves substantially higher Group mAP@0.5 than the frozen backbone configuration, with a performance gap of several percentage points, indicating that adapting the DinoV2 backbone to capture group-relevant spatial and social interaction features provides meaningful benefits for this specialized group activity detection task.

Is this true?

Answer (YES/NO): YES